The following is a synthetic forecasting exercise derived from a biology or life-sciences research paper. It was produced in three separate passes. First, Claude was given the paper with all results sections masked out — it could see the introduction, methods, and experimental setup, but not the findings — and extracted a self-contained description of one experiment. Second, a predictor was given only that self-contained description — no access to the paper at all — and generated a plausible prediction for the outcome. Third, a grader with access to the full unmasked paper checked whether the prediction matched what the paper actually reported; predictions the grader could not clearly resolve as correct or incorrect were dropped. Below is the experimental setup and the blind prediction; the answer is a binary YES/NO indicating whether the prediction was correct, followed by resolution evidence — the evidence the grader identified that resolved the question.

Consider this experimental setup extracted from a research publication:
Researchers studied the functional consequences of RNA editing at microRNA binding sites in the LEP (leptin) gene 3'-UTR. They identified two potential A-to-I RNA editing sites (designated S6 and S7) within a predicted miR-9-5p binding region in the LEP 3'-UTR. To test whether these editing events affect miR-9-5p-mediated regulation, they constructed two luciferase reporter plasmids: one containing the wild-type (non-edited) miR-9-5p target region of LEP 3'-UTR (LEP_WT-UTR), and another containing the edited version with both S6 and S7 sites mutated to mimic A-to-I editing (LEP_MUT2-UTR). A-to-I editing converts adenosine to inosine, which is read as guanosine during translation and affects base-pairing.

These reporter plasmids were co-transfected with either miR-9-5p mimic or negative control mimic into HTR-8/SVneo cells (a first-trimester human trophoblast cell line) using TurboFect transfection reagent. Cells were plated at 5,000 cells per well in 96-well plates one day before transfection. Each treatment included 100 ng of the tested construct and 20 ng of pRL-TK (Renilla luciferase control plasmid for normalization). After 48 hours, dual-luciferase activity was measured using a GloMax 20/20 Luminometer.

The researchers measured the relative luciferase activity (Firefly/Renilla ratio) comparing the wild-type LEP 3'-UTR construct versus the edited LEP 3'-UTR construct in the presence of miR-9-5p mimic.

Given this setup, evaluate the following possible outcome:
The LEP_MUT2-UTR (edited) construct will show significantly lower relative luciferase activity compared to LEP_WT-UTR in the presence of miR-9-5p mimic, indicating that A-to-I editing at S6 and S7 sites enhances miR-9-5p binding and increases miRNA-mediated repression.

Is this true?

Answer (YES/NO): NO